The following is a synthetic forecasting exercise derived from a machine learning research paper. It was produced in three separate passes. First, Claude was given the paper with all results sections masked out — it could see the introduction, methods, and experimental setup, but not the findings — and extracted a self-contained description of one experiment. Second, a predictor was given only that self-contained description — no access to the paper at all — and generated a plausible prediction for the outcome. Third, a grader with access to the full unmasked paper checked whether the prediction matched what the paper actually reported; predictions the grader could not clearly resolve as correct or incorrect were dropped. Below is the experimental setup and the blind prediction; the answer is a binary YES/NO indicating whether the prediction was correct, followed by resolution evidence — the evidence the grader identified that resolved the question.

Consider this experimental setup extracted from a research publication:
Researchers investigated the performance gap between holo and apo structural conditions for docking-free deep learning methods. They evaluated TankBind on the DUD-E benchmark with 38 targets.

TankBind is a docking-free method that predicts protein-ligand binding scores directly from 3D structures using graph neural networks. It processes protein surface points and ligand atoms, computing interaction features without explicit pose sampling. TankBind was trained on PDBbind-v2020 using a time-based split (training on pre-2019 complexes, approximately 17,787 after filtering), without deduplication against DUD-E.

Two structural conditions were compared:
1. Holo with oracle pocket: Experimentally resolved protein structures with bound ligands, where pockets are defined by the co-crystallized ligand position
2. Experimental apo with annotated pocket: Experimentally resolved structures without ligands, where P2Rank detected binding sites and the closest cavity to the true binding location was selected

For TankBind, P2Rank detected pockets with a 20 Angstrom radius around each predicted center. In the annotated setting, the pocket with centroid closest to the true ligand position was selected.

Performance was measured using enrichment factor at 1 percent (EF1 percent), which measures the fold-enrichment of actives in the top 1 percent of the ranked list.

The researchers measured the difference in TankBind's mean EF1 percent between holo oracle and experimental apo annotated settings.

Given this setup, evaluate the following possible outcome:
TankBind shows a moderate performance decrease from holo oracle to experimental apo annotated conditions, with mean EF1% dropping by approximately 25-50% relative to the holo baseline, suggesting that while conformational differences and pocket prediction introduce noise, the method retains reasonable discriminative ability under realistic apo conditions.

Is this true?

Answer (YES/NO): NO